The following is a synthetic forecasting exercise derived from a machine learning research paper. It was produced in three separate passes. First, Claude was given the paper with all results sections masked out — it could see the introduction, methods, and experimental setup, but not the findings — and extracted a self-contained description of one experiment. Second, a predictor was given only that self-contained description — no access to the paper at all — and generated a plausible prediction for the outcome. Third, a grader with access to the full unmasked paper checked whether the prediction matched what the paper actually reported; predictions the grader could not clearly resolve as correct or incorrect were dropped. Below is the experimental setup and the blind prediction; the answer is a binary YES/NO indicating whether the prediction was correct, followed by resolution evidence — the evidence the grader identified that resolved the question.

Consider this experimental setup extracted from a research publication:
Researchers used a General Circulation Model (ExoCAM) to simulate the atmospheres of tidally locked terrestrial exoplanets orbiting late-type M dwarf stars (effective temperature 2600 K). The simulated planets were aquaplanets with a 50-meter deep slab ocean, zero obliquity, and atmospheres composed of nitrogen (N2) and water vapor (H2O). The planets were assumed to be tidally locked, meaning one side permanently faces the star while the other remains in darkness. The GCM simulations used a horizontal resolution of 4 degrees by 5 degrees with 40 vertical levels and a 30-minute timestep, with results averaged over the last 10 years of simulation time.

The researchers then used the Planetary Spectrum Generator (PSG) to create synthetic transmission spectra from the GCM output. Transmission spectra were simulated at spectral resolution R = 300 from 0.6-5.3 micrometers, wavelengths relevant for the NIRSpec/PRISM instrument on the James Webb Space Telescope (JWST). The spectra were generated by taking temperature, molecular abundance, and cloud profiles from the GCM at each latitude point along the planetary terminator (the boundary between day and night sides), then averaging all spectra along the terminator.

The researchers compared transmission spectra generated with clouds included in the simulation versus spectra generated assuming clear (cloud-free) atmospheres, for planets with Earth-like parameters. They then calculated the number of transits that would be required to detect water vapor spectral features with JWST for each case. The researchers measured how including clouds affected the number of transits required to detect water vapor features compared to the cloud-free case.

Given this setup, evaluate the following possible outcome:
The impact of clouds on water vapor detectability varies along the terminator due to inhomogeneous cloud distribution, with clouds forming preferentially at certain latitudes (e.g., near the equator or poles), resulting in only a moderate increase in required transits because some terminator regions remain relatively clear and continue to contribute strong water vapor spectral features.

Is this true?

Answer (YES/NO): NO